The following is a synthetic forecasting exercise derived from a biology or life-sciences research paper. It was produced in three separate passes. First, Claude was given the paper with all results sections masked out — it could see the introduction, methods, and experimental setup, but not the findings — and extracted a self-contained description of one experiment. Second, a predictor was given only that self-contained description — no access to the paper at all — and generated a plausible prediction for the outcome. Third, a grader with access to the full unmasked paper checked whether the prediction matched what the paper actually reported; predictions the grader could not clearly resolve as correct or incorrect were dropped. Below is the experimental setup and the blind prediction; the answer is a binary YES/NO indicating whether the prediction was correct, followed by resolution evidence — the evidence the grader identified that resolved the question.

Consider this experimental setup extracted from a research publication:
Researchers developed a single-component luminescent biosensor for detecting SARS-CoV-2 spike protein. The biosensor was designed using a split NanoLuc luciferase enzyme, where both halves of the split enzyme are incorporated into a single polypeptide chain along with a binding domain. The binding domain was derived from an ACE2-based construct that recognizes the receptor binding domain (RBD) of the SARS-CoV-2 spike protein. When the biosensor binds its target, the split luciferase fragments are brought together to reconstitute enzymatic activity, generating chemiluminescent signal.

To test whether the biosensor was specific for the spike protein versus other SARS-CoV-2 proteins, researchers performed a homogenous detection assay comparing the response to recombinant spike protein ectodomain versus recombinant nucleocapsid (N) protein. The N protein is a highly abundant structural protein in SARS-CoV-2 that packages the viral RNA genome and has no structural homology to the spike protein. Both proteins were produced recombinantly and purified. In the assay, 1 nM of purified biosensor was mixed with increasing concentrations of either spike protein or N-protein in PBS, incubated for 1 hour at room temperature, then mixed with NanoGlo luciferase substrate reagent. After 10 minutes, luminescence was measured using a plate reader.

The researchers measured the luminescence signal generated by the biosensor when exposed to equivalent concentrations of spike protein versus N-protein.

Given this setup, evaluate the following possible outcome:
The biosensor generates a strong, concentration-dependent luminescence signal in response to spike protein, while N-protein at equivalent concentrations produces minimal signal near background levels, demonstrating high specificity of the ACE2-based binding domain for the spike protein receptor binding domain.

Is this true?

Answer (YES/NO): YES